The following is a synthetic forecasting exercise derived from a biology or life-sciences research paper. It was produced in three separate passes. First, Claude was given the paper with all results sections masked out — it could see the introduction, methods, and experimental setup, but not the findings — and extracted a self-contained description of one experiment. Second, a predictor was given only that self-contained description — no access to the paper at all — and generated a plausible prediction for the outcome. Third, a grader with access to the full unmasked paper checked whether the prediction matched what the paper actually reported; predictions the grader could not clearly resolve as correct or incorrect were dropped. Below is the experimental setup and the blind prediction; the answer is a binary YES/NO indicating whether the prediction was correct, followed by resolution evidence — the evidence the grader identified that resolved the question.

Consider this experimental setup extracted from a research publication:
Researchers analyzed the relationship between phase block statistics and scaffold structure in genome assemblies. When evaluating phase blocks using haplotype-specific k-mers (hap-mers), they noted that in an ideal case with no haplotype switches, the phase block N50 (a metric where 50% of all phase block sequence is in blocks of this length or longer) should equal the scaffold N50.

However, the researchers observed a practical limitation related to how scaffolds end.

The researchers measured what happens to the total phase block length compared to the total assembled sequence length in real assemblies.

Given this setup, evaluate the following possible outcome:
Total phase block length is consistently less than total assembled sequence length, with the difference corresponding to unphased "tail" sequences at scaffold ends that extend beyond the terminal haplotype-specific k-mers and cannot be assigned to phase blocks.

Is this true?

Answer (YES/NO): YES